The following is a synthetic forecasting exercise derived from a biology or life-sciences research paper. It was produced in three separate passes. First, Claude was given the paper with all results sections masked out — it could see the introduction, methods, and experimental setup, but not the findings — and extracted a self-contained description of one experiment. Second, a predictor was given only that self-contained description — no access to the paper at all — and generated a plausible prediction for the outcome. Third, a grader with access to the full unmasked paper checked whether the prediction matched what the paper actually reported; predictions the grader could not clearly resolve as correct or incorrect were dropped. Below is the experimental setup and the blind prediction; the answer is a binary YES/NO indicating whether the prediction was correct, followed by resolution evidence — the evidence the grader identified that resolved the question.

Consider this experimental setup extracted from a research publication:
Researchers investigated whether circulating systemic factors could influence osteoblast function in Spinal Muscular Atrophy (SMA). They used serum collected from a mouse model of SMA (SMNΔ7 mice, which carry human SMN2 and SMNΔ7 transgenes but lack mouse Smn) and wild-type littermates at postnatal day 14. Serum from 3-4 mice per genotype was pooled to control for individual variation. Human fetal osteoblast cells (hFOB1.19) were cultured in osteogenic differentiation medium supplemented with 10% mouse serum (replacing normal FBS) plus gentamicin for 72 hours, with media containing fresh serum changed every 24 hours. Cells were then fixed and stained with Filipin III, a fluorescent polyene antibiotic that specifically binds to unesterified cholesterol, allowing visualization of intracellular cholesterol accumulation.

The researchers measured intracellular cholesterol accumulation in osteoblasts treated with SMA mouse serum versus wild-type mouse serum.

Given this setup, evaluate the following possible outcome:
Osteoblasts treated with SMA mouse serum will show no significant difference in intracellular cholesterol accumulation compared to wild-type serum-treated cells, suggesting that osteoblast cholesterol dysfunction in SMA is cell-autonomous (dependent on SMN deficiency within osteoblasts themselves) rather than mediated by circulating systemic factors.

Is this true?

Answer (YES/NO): NO